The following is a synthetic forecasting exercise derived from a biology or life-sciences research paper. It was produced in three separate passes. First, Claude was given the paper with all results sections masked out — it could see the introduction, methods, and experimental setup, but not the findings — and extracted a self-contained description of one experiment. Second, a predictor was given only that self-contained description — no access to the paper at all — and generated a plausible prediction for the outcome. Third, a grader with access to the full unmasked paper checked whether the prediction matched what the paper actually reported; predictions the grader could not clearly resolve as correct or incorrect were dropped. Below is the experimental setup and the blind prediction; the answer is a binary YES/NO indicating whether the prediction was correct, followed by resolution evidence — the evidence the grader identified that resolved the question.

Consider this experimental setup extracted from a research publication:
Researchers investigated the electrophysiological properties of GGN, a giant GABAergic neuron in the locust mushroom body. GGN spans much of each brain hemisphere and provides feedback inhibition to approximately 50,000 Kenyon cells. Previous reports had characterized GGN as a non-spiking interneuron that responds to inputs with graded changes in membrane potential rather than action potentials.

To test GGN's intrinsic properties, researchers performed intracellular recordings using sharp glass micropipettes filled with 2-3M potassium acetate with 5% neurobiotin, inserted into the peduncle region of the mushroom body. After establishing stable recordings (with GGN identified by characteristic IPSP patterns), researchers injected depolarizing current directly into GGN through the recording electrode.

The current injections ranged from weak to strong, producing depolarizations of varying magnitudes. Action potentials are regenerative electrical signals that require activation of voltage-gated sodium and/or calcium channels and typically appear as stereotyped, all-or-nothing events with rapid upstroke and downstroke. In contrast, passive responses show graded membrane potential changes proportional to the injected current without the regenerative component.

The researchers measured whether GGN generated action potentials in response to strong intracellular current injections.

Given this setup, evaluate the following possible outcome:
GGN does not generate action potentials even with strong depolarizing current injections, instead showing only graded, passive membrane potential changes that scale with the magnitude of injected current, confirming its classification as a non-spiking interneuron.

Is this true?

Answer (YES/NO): YES